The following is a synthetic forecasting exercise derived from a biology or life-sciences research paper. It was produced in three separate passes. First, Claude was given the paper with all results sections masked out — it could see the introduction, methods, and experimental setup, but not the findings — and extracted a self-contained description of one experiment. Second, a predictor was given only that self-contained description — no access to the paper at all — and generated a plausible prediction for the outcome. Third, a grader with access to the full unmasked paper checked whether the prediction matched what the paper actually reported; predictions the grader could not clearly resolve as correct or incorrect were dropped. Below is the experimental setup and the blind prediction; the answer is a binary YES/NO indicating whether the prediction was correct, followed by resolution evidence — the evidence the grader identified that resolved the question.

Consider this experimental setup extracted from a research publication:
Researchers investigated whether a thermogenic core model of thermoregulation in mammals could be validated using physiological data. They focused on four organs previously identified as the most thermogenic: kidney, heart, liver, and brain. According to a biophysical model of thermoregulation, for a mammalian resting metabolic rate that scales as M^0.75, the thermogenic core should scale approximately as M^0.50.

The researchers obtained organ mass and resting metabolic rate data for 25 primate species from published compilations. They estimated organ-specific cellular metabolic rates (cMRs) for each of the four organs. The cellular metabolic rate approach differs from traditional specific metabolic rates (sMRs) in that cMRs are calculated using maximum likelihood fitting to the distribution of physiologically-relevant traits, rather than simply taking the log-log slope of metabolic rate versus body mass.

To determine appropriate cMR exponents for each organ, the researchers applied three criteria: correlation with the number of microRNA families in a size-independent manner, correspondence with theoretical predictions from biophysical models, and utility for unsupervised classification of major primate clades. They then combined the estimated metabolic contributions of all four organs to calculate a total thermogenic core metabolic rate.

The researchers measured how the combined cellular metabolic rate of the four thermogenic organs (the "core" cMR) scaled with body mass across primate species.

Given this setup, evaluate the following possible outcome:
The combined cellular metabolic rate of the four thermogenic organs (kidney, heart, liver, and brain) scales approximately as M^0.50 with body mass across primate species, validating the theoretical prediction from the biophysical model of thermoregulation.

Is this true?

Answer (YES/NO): YES